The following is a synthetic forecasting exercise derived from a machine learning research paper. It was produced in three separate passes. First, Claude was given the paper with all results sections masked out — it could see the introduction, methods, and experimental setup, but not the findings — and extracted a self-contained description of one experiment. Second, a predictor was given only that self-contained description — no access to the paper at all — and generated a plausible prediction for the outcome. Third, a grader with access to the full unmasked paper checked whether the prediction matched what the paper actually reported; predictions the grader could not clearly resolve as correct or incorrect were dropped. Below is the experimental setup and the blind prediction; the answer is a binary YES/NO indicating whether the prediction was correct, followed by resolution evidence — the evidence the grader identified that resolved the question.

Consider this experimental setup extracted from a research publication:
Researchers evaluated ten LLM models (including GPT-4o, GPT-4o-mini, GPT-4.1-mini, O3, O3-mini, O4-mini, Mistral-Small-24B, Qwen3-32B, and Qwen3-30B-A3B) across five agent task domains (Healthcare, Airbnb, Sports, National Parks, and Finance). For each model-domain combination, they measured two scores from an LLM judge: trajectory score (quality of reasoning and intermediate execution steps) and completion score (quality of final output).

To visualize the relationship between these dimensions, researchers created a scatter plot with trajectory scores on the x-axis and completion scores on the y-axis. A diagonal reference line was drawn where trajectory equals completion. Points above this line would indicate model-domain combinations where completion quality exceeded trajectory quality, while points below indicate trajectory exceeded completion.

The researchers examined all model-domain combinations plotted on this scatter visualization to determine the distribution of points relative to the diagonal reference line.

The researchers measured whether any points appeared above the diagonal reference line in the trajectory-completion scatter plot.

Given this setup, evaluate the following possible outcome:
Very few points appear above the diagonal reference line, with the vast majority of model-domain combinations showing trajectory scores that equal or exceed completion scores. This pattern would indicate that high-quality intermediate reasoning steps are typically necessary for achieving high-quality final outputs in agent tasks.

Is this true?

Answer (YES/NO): NO